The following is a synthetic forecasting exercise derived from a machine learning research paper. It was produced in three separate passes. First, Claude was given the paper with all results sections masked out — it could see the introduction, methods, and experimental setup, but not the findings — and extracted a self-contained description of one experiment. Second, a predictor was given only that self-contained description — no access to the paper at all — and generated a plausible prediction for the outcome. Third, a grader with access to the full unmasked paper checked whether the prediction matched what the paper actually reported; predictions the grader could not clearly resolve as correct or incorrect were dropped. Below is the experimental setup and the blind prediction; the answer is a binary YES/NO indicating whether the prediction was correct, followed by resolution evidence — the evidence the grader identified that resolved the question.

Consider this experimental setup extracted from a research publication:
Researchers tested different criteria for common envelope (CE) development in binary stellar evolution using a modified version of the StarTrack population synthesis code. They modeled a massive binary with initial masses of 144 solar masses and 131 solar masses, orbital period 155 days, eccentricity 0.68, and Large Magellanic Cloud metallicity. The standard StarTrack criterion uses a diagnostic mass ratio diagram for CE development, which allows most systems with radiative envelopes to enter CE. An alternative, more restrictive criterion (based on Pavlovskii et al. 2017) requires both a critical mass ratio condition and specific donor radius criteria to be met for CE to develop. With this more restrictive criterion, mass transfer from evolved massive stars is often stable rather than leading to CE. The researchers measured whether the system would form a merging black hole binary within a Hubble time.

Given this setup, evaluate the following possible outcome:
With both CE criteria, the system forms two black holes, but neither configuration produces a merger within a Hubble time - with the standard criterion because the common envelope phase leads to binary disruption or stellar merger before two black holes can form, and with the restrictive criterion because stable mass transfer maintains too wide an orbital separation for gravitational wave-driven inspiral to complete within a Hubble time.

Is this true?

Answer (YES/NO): NO